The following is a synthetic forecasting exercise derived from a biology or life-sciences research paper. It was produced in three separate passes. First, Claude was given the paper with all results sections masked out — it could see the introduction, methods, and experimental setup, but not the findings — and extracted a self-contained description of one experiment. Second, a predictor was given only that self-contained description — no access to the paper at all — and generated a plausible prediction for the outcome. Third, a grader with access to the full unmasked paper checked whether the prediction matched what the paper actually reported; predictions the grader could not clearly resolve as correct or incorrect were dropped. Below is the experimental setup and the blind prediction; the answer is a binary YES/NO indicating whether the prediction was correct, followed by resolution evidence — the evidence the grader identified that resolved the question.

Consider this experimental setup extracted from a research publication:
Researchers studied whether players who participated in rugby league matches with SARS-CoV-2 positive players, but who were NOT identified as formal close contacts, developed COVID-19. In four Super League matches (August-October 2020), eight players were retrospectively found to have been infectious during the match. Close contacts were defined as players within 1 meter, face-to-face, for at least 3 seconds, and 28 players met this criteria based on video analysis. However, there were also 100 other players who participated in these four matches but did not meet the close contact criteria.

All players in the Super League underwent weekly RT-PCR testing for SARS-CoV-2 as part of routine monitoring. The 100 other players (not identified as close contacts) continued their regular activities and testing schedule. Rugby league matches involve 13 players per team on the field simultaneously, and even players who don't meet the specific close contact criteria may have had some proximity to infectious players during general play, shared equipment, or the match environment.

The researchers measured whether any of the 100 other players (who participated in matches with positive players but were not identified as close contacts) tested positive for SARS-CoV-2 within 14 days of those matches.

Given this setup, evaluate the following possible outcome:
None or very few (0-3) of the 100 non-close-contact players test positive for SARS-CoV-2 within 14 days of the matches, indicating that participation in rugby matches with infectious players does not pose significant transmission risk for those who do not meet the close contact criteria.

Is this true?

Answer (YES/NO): NO